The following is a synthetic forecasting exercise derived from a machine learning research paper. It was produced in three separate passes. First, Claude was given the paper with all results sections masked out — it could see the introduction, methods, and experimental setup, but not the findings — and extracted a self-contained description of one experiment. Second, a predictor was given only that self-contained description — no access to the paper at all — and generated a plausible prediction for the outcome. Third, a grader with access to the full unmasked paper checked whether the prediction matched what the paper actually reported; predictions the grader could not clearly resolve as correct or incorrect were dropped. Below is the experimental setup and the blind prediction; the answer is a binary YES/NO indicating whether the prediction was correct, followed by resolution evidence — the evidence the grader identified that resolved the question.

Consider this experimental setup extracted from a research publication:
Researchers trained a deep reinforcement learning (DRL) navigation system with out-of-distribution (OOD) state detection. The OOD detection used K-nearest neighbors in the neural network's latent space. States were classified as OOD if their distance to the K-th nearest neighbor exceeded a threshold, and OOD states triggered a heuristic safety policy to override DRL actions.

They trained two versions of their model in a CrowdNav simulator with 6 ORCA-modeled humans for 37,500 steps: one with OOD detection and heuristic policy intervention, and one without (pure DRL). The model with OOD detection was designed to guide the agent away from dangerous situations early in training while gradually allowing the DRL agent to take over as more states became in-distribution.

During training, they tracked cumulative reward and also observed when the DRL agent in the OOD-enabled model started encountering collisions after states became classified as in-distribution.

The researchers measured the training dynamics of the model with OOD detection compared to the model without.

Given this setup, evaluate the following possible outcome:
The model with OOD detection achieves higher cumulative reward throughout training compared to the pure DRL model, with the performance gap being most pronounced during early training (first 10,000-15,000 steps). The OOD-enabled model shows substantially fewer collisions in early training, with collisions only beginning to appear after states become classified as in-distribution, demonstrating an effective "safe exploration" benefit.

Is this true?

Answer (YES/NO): NO